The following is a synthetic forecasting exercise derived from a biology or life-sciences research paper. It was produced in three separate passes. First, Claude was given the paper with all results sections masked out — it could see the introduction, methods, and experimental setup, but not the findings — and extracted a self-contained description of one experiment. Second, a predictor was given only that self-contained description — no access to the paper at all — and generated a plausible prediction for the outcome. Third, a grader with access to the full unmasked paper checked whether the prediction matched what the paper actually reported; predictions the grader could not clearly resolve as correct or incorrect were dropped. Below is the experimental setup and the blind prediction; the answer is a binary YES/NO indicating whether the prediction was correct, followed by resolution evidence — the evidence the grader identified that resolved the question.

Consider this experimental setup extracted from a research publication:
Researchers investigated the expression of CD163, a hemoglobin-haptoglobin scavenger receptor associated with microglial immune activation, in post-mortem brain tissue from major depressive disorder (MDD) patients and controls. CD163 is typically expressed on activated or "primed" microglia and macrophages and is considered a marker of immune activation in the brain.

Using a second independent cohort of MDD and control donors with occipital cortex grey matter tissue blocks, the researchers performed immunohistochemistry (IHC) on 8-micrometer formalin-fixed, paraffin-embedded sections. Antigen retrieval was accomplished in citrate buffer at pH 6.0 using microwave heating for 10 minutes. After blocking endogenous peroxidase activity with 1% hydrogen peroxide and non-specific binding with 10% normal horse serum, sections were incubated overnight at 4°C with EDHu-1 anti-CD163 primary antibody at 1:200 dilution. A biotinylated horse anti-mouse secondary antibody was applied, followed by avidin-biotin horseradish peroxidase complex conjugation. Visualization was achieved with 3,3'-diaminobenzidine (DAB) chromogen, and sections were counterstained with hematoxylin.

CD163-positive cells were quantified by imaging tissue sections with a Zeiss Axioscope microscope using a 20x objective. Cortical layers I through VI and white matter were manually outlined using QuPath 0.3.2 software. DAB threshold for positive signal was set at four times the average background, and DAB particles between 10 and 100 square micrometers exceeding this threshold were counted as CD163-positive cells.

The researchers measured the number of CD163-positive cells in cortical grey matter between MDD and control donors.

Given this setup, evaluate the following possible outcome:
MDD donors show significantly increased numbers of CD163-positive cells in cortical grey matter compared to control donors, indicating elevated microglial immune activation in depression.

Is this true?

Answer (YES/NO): NO